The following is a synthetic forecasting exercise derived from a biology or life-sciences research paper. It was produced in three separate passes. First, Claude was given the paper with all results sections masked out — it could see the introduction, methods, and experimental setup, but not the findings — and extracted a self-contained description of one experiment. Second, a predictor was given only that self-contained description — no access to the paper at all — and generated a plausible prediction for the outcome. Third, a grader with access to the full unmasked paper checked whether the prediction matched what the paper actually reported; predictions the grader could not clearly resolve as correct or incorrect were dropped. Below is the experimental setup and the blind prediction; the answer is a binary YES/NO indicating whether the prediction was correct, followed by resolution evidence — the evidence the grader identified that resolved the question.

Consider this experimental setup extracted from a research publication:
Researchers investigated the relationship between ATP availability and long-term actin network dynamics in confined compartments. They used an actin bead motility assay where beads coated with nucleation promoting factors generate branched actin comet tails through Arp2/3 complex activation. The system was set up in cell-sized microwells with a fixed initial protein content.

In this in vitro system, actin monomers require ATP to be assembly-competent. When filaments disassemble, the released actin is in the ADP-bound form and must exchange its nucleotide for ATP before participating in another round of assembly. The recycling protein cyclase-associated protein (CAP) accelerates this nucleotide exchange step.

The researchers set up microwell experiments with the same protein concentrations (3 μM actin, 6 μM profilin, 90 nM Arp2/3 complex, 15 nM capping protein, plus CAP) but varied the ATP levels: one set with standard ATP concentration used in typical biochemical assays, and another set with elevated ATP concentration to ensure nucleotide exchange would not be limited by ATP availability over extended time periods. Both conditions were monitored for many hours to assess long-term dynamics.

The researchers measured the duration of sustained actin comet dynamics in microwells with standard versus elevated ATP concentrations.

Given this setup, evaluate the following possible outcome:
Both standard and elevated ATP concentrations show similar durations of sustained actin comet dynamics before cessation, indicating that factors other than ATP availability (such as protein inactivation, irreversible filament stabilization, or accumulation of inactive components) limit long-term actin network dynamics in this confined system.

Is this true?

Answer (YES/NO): NO